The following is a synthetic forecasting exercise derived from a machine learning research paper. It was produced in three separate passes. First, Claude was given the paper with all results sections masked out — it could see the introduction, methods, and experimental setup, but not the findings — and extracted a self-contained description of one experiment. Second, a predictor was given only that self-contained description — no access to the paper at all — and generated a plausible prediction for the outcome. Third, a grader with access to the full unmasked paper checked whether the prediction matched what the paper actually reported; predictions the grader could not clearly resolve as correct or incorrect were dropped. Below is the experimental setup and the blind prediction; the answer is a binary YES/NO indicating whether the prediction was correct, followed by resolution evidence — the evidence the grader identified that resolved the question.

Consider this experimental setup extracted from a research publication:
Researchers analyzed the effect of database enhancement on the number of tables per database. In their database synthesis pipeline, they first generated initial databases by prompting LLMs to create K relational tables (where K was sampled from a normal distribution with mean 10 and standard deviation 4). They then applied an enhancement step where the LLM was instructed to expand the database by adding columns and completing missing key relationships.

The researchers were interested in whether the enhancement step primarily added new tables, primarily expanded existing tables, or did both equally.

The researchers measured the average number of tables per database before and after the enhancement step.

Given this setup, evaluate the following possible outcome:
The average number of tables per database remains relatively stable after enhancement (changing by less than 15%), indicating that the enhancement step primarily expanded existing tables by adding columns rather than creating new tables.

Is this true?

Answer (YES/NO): YES